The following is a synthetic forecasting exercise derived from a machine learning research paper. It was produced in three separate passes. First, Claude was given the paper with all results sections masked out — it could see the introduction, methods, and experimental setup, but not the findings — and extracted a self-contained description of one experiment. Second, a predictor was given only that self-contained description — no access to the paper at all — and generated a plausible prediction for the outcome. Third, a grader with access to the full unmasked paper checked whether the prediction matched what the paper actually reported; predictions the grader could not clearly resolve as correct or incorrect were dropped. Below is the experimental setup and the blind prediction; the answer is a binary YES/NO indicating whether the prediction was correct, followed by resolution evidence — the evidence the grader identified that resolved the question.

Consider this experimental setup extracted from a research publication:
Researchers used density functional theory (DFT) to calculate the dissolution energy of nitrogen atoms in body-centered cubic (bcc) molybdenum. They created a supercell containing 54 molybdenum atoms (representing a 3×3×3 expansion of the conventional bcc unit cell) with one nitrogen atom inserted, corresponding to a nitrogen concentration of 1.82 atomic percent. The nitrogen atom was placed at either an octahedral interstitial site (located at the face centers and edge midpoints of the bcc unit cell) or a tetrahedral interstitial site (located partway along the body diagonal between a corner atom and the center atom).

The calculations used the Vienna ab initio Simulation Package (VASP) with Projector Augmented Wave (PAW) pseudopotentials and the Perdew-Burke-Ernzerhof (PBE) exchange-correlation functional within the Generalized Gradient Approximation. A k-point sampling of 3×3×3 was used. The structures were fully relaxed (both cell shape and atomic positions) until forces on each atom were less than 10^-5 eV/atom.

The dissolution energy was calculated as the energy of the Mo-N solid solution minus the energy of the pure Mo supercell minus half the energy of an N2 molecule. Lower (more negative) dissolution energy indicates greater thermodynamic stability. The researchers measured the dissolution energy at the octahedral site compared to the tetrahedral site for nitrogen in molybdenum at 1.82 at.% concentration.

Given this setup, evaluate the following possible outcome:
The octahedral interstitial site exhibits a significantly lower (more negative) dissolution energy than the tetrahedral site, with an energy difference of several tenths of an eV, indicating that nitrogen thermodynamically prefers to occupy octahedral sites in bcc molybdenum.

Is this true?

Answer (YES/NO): YES